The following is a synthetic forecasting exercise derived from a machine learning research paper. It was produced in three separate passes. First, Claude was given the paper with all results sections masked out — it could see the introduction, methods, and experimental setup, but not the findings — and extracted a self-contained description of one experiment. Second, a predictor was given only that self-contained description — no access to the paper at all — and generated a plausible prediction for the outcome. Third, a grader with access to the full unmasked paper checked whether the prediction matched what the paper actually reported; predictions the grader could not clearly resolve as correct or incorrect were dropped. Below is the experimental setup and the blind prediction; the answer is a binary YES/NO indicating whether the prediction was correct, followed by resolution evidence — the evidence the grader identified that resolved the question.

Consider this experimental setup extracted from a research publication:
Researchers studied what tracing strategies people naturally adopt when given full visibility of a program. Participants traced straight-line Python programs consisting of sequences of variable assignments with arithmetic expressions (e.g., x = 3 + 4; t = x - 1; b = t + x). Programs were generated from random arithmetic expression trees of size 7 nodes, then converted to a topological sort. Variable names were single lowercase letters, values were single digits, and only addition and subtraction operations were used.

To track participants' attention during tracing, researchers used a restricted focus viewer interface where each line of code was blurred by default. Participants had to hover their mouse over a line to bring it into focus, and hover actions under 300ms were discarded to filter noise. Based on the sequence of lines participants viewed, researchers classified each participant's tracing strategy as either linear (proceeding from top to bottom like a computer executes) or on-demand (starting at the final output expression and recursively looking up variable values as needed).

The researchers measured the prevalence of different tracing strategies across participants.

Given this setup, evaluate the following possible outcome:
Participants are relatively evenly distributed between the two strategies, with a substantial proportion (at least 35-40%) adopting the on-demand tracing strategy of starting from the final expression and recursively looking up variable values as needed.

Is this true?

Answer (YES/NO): YES